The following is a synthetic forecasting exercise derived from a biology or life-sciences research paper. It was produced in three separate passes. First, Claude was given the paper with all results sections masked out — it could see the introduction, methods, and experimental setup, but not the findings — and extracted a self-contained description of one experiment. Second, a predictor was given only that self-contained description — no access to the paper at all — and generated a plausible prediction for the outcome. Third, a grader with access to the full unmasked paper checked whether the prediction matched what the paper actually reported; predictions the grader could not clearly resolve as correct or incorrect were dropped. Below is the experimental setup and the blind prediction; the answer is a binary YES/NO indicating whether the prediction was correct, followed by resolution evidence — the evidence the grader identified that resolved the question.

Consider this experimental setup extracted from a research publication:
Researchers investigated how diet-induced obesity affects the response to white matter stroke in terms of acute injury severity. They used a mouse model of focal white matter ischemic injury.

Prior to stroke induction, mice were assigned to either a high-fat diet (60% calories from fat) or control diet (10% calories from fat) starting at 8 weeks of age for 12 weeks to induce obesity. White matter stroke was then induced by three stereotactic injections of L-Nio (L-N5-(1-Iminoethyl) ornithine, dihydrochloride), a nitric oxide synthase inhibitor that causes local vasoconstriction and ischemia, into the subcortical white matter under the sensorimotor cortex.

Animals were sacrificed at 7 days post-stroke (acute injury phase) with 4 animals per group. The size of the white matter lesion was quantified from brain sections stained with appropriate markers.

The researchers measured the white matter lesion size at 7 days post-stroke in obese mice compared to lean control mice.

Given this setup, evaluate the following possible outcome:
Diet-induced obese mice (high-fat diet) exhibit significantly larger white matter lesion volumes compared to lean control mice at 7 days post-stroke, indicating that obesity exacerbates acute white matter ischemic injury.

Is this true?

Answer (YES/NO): NO